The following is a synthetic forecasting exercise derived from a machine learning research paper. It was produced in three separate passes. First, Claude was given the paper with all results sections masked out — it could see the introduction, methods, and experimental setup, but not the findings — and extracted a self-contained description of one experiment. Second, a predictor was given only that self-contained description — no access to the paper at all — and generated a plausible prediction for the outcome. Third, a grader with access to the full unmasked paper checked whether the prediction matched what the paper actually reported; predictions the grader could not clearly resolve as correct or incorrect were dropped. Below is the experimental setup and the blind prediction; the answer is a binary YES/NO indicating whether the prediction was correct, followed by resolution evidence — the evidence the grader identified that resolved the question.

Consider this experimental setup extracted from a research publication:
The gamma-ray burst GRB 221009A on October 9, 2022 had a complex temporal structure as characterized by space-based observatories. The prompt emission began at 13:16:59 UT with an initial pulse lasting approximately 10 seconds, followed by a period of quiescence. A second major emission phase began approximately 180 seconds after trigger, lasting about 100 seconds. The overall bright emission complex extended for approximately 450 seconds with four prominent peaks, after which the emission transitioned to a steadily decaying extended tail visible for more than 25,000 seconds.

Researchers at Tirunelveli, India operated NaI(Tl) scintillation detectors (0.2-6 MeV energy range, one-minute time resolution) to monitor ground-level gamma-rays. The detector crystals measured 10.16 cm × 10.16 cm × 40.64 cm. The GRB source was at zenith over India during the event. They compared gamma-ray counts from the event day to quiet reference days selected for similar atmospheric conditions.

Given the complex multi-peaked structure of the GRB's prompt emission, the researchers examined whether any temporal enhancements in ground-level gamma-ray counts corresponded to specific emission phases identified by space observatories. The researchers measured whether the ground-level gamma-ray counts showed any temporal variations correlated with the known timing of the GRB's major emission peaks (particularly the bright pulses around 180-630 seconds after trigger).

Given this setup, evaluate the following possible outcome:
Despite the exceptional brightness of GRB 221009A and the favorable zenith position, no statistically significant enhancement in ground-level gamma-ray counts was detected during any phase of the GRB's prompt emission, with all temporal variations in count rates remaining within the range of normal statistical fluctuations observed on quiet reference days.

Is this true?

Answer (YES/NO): YES